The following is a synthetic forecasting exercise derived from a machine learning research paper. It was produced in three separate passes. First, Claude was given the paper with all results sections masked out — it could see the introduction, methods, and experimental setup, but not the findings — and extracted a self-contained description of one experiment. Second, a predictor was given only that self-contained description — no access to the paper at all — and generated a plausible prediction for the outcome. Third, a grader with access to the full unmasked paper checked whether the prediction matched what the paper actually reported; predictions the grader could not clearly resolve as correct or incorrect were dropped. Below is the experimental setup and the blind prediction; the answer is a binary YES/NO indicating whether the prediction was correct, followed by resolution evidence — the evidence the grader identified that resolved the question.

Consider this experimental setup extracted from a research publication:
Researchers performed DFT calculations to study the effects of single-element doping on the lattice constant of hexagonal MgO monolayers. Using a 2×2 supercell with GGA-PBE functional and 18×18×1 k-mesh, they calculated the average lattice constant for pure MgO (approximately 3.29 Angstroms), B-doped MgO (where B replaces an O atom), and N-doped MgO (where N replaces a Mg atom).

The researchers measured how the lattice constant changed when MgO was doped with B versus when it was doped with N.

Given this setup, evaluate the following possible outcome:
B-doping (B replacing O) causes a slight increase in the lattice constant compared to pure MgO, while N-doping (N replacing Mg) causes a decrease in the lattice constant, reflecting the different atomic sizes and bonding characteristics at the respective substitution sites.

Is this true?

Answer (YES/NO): NO